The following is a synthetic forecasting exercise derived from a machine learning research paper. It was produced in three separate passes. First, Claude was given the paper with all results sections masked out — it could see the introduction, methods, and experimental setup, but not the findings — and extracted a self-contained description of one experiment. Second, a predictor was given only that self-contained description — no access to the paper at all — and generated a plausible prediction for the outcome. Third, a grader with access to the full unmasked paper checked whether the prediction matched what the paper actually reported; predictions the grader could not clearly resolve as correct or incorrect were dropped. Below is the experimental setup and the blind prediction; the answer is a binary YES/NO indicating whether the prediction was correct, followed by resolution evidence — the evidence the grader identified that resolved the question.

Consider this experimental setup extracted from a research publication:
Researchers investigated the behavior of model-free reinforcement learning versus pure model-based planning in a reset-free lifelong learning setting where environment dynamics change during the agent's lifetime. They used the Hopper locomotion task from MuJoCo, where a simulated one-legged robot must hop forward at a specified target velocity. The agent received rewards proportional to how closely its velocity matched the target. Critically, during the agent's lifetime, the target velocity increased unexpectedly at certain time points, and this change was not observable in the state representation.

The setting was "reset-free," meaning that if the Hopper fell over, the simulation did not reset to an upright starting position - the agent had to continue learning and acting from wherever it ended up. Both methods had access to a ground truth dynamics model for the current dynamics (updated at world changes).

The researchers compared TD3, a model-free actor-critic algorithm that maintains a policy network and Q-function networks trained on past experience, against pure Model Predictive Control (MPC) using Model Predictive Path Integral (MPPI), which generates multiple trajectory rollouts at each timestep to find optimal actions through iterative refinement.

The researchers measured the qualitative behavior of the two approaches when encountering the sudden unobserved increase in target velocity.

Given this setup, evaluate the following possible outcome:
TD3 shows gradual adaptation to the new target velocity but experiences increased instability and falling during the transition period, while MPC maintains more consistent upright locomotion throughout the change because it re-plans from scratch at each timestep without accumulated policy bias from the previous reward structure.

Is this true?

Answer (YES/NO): NO